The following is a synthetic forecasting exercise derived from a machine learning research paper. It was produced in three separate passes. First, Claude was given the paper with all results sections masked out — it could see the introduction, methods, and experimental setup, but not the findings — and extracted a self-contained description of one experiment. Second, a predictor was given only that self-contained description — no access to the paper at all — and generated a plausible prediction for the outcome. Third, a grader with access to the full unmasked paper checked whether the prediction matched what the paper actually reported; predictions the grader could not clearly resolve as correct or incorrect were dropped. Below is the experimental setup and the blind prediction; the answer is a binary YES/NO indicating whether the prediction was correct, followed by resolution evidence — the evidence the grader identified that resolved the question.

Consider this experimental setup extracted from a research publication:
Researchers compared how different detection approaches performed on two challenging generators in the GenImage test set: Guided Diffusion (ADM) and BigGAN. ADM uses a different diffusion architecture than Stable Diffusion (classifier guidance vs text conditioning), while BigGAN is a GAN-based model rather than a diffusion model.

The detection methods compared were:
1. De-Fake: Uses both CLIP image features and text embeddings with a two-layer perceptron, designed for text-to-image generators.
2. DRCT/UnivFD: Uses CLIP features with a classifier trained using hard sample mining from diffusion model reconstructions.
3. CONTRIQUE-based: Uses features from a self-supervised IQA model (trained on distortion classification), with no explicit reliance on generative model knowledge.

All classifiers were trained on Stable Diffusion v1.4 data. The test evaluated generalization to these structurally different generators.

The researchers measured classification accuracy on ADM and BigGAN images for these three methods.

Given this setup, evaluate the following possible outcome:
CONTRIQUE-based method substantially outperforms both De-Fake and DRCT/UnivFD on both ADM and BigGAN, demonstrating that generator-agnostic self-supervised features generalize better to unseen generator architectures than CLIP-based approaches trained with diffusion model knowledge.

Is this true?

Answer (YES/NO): NO